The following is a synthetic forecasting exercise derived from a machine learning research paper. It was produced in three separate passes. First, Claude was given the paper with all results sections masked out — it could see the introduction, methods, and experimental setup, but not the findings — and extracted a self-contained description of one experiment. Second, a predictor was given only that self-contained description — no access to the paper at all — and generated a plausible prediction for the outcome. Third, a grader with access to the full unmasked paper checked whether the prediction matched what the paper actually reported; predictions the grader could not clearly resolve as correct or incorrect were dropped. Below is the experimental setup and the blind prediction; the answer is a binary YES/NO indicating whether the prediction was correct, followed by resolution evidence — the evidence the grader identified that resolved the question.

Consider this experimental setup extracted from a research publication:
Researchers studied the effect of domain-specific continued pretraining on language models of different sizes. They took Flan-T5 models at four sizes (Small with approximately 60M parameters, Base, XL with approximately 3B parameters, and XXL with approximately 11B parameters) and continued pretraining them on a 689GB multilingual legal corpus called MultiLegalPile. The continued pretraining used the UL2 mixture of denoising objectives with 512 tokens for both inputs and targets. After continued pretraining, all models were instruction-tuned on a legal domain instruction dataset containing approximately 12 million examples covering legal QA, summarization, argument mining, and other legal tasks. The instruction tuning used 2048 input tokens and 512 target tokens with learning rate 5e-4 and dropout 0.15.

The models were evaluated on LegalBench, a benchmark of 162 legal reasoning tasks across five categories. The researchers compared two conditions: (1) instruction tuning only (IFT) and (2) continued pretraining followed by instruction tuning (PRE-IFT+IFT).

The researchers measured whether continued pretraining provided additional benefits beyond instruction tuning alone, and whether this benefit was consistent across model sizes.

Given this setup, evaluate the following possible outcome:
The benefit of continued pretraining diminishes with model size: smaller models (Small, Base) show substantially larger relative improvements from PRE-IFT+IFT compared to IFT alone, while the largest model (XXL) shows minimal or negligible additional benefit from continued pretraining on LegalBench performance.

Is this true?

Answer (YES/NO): NO